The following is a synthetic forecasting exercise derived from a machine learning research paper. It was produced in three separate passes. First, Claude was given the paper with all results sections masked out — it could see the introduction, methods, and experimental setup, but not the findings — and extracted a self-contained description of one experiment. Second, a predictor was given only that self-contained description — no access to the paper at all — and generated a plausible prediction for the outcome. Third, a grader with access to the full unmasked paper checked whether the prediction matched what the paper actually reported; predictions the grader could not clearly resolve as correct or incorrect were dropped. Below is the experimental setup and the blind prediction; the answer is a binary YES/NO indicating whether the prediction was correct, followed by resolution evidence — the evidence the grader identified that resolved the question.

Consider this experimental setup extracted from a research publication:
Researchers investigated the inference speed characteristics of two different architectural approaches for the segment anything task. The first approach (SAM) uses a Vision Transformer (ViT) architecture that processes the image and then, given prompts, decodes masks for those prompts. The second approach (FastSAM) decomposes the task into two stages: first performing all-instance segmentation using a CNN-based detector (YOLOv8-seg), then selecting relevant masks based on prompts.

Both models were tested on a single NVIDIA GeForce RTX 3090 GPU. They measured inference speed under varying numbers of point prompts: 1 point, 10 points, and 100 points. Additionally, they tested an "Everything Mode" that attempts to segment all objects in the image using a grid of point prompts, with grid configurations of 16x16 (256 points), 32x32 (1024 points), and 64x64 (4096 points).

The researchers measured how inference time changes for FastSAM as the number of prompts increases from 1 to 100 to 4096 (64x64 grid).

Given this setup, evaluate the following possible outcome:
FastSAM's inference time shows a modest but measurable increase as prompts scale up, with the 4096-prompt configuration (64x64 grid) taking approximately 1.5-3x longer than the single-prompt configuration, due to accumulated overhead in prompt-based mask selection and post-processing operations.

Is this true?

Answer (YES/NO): NO